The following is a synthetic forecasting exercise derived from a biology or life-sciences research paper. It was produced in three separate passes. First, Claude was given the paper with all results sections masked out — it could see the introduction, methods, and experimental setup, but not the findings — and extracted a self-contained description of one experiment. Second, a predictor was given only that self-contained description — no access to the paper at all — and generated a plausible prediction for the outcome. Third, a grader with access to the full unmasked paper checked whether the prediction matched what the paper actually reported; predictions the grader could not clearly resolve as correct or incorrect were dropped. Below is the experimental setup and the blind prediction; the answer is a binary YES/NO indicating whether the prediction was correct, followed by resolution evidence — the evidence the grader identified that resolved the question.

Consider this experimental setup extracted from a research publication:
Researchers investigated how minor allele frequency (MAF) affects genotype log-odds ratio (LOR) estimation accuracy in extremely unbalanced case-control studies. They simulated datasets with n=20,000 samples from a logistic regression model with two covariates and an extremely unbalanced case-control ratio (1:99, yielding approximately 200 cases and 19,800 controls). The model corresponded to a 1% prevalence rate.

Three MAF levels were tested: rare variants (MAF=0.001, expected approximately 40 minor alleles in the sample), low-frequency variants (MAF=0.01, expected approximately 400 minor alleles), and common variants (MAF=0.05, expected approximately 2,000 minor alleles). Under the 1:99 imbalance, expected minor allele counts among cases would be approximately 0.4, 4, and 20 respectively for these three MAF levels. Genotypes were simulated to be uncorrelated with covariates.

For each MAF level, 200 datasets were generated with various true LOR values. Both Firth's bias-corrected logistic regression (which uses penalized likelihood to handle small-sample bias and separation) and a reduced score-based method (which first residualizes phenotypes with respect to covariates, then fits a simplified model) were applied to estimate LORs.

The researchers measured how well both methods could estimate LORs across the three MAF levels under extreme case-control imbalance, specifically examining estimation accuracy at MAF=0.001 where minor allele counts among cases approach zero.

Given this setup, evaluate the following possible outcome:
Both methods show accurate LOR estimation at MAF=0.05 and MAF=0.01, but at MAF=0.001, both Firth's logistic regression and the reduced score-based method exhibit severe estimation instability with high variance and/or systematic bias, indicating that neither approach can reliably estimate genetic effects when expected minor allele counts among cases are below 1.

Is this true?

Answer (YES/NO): NO